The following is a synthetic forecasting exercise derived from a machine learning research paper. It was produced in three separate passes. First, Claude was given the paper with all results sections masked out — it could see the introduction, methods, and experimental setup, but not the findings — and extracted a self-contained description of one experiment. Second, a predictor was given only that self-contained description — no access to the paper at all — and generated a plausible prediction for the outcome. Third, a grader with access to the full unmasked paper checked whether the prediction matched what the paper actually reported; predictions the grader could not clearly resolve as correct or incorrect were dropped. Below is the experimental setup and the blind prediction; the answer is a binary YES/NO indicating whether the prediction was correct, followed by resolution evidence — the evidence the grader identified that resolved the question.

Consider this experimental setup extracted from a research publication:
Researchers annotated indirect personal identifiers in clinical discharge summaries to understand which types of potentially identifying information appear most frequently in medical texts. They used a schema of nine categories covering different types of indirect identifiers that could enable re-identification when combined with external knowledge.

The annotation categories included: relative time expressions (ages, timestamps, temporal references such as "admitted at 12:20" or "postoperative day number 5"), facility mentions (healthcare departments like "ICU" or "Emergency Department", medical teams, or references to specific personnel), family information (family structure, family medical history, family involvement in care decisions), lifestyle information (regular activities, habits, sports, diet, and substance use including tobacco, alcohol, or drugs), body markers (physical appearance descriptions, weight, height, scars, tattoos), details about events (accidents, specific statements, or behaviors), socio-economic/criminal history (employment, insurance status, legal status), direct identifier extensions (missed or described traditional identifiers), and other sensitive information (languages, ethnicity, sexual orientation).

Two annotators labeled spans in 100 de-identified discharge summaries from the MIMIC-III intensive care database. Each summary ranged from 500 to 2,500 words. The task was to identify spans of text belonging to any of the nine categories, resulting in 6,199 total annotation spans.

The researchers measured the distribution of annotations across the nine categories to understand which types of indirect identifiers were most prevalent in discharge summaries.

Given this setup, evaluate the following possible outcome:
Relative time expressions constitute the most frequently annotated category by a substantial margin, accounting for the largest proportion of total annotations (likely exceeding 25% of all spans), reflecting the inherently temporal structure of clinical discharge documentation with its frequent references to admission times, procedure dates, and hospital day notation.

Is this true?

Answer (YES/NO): YES